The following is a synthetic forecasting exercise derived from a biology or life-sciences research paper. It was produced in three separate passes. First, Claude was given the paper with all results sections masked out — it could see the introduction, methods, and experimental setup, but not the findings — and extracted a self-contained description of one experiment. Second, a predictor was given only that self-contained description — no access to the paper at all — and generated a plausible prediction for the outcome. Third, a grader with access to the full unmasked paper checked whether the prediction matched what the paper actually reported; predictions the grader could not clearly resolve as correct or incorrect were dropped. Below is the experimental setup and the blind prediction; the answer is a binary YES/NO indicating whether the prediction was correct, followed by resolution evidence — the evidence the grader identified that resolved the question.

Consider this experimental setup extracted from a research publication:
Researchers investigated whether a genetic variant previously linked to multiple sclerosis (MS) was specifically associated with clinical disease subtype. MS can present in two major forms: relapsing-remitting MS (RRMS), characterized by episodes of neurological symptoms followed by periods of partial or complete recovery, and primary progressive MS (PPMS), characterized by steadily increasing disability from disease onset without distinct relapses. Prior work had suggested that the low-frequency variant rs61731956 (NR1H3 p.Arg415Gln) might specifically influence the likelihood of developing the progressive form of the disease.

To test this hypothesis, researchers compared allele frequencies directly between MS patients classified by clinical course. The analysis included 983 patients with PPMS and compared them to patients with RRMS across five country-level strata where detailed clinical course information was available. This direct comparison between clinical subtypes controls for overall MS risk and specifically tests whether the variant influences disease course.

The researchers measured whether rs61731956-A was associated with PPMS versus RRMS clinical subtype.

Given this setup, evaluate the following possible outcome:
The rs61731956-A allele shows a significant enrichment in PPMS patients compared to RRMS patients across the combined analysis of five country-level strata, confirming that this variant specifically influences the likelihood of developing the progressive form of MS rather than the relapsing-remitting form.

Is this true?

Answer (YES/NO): NO